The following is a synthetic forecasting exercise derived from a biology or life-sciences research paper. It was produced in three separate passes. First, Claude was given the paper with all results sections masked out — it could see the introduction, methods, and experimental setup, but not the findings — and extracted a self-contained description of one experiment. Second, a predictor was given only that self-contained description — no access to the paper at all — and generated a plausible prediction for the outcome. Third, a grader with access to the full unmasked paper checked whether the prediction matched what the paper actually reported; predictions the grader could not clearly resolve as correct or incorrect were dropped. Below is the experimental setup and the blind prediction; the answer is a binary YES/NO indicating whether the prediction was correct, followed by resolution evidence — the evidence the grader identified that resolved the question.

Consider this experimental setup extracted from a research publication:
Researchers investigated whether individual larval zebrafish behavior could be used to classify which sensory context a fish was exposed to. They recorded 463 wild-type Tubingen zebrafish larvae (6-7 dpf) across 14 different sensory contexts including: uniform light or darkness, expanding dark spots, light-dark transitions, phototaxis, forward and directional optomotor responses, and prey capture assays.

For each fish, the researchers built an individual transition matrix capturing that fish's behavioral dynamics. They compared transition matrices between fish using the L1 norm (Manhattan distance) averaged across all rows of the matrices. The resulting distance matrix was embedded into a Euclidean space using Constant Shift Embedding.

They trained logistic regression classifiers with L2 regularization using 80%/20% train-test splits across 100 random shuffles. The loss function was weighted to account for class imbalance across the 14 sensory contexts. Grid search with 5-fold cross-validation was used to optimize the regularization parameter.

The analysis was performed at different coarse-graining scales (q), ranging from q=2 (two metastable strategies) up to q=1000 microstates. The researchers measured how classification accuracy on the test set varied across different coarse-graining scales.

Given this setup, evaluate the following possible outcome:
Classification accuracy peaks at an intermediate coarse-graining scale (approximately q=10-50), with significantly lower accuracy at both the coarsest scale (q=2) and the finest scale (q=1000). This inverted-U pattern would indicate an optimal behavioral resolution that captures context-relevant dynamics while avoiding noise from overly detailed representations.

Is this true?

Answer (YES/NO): NO